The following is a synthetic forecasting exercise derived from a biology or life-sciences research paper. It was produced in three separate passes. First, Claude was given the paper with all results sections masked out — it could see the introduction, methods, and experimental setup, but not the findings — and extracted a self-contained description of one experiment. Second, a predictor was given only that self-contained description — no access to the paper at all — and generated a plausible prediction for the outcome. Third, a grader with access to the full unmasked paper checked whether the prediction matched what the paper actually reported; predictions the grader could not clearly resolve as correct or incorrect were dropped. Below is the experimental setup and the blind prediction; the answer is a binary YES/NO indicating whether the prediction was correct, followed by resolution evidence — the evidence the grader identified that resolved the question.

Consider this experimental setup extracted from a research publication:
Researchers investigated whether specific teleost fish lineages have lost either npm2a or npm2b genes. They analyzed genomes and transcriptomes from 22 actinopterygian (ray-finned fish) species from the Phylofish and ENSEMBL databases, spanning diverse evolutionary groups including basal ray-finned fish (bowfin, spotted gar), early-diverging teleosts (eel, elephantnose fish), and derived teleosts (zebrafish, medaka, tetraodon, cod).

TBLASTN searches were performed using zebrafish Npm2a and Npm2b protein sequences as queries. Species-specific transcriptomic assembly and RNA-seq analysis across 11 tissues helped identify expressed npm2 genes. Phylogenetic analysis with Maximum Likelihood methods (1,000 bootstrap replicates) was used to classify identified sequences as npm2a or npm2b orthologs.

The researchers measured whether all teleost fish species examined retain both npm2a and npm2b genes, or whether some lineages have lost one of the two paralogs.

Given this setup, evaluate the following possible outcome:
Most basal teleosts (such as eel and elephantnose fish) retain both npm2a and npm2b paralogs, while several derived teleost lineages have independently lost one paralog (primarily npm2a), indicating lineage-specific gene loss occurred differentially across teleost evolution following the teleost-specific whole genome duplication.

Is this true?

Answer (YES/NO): NO